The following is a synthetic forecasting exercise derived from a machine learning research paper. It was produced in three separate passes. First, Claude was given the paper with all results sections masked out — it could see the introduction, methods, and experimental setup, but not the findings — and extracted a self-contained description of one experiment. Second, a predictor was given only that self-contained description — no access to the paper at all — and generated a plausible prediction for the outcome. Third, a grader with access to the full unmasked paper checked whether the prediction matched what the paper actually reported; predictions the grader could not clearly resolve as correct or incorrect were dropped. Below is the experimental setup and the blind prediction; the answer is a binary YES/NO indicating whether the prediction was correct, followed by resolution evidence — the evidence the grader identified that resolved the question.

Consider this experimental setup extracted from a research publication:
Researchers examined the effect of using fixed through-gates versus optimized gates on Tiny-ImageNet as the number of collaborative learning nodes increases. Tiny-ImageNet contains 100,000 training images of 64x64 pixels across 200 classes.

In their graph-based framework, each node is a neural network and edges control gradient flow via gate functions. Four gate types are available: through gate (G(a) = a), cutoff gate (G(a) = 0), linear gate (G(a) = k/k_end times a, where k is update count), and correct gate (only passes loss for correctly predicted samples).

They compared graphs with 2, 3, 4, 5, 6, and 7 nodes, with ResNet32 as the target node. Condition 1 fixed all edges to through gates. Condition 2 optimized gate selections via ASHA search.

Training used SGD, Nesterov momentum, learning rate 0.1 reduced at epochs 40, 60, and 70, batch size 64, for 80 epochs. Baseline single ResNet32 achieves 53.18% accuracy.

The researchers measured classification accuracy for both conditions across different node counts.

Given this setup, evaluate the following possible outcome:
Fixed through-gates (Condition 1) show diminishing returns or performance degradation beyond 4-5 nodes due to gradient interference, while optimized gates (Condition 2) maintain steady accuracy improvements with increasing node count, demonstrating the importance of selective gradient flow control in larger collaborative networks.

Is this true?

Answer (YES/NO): NO